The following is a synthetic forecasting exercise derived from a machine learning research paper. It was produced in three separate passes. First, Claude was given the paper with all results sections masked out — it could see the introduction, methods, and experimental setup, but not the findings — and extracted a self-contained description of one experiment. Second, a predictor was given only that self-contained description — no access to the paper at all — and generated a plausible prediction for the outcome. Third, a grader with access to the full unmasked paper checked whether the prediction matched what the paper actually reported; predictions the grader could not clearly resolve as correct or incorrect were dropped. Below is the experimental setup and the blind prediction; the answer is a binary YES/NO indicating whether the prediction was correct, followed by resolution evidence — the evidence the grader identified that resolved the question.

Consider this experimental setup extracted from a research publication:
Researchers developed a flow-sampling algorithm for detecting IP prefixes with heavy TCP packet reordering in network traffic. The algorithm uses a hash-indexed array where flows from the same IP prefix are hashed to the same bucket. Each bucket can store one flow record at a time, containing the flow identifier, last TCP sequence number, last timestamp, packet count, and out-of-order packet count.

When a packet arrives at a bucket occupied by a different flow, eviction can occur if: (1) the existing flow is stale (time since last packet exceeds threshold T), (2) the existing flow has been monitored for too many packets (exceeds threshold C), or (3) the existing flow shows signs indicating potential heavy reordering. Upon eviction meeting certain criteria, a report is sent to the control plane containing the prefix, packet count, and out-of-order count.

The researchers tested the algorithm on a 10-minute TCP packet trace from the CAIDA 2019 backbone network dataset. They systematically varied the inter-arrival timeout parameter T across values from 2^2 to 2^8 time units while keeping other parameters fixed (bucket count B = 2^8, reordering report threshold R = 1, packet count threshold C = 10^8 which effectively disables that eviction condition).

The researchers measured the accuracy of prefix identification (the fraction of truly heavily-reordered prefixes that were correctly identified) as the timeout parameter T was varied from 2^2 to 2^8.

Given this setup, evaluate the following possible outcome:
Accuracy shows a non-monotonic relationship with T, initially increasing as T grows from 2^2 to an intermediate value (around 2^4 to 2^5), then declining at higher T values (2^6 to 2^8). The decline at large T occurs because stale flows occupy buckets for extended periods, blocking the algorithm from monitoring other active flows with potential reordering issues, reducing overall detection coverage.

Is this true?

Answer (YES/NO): NO